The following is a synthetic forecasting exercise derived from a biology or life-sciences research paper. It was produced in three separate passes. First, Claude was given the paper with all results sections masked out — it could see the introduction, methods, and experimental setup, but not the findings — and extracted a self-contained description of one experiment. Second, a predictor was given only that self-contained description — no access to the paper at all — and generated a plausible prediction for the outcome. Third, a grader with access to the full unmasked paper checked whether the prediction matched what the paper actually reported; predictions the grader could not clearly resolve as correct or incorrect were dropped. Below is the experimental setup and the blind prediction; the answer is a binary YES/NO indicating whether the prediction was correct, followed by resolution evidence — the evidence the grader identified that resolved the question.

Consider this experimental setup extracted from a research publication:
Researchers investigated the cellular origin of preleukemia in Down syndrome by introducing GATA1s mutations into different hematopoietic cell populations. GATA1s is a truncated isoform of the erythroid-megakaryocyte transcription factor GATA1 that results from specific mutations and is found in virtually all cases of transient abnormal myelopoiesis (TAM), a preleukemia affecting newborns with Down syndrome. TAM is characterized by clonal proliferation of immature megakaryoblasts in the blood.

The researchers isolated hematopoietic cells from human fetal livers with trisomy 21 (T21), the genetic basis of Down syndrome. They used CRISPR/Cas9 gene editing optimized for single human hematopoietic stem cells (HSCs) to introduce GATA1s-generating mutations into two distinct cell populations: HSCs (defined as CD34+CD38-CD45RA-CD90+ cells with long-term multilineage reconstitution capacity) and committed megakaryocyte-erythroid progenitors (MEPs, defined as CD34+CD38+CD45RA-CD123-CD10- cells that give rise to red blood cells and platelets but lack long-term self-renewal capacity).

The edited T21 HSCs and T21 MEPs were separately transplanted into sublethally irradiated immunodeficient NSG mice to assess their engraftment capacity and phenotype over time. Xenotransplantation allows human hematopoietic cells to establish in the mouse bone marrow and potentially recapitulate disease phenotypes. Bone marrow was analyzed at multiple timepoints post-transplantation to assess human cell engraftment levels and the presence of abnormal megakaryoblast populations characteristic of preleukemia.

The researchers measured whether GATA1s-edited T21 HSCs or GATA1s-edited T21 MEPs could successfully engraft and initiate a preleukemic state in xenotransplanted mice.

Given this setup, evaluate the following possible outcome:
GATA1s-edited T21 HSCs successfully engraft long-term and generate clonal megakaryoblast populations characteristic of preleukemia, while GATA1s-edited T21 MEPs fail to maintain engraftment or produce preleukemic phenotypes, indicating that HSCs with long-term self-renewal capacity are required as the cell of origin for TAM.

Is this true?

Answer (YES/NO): YES